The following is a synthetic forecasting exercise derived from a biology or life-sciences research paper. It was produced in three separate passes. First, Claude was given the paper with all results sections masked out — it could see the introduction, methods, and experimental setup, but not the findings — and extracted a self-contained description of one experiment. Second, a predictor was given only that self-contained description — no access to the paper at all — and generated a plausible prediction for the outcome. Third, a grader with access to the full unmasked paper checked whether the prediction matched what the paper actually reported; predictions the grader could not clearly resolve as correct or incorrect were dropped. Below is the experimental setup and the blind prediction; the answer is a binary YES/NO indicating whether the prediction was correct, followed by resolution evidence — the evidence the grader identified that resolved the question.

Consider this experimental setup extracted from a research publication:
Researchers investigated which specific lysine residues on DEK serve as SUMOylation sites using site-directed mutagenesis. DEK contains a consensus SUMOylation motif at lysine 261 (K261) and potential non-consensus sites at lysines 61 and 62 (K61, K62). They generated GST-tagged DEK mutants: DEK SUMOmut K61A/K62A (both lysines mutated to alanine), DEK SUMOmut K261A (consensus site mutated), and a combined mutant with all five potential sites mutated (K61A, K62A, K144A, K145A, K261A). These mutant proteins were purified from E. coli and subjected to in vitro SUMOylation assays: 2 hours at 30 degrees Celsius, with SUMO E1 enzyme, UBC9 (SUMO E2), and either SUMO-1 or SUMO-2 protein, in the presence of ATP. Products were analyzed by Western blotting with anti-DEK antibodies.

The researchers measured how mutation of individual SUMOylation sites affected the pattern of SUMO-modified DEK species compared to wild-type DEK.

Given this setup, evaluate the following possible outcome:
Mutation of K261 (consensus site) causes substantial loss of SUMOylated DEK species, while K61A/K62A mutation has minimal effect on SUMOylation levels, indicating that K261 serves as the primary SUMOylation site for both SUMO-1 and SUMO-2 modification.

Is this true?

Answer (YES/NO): NO